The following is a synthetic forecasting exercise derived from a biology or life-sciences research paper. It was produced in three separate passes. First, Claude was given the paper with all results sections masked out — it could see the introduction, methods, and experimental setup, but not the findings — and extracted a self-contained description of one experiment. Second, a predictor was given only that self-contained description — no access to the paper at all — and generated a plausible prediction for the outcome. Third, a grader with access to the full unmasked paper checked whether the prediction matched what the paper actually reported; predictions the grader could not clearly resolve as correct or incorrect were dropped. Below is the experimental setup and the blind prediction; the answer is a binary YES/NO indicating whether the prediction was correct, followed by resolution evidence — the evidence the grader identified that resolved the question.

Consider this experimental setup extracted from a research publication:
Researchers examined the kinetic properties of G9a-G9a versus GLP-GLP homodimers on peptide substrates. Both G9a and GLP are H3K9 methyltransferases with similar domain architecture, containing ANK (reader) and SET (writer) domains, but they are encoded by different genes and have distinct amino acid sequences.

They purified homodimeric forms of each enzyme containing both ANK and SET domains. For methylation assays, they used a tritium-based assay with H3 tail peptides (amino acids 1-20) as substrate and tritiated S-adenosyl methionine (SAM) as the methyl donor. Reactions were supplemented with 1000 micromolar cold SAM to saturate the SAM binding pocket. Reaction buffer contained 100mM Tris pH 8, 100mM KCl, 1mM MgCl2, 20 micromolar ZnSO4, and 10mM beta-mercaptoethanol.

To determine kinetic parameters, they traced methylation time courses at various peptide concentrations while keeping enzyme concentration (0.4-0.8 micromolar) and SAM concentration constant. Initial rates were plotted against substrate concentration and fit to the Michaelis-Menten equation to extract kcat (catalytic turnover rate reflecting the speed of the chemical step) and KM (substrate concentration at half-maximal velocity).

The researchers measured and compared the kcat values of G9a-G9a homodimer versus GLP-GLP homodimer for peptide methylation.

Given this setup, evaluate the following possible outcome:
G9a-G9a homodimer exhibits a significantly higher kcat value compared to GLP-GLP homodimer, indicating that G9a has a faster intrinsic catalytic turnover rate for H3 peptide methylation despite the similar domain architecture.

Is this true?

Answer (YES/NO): YES